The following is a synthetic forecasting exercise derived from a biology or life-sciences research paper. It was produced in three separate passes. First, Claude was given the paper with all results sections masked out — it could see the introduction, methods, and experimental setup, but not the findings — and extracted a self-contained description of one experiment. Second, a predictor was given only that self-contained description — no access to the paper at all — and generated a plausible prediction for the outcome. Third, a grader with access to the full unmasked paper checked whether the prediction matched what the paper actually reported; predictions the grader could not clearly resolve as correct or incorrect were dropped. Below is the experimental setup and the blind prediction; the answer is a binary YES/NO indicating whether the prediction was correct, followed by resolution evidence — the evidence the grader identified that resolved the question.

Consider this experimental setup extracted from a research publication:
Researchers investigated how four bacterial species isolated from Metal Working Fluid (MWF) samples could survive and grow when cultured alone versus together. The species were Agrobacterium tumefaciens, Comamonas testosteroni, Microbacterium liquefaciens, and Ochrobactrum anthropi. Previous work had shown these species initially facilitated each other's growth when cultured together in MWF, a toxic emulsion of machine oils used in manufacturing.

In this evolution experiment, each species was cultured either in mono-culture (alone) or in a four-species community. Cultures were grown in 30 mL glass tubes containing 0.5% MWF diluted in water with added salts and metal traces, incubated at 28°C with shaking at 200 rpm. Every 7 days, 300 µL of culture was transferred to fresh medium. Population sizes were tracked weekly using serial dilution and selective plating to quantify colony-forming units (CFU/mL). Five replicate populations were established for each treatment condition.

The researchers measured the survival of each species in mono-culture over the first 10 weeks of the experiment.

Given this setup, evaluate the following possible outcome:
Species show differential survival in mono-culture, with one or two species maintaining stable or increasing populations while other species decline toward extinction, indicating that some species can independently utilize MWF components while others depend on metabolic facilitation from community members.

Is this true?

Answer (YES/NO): YES